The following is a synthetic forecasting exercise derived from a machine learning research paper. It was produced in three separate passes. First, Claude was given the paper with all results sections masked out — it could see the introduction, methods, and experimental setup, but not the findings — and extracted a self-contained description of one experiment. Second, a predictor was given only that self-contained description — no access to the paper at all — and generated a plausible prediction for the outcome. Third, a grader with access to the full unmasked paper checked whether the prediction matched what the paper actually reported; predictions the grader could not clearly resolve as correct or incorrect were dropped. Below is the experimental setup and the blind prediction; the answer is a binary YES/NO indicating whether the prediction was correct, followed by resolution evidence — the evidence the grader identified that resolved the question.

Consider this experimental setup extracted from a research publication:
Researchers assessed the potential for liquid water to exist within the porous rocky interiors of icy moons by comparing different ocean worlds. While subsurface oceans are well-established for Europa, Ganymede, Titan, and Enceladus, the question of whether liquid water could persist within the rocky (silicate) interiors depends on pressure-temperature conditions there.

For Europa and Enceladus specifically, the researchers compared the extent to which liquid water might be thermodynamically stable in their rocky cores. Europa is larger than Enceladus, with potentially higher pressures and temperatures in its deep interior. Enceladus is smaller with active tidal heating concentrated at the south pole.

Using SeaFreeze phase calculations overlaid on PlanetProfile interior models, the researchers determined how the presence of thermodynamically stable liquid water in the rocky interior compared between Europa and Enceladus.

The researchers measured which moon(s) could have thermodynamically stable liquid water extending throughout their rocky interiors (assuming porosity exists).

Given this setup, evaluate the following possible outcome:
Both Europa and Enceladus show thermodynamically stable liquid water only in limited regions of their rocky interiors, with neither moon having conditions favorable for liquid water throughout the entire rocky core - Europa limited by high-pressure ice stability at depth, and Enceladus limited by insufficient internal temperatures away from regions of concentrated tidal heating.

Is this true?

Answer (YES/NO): NO